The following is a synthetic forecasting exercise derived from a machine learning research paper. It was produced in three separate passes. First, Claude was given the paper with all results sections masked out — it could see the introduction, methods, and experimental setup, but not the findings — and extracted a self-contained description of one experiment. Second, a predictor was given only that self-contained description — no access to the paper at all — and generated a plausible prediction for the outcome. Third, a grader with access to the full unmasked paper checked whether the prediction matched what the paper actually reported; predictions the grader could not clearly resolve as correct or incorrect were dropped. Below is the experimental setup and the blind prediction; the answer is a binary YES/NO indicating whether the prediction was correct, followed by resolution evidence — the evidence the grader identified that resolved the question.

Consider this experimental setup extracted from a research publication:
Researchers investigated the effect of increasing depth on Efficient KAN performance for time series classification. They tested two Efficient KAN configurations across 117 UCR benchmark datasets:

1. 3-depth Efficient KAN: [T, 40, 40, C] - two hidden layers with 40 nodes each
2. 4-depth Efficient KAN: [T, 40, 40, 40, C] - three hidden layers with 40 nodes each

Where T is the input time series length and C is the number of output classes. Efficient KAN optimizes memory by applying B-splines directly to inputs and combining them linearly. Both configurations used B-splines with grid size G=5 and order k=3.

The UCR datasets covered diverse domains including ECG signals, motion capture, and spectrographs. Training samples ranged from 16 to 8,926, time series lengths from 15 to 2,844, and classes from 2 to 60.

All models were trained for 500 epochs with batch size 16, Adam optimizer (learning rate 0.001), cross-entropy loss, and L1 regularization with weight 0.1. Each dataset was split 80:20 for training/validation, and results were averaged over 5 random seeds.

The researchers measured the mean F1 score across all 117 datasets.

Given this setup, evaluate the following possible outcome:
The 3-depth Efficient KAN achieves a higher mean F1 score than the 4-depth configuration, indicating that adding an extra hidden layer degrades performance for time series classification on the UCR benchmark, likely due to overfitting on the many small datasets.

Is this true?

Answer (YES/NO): NO